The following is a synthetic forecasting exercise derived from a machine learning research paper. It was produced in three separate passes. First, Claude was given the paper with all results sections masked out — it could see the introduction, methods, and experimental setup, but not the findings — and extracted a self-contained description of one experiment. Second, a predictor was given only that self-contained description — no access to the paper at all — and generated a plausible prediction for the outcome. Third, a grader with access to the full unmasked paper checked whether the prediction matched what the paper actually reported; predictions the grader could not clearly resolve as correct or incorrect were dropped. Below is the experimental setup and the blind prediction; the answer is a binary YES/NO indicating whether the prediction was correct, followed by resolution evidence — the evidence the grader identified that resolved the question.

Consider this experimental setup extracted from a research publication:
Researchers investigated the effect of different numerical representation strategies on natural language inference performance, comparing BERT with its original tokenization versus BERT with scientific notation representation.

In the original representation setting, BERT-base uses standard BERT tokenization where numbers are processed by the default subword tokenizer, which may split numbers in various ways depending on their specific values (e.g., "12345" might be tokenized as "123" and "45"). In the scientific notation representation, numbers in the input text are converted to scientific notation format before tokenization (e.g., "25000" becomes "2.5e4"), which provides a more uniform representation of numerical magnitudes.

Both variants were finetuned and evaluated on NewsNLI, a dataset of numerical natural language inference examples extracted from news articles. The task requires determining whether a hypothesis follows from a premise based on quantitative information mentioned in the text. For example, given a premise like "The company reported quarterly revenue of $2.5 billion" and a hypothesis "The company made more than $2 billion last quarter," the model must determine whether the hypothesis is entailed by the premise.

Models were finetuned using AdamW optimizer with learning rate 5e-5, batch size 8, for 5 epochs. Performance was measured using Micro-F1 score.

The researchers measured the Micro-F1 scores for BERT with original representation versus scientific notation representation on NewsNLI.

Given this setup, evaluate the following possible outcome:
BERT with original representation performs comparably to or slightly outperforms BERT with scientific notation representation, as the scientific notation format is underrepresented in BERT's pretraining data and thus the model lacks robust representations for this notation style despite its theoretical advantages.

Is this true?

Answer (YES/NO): NO